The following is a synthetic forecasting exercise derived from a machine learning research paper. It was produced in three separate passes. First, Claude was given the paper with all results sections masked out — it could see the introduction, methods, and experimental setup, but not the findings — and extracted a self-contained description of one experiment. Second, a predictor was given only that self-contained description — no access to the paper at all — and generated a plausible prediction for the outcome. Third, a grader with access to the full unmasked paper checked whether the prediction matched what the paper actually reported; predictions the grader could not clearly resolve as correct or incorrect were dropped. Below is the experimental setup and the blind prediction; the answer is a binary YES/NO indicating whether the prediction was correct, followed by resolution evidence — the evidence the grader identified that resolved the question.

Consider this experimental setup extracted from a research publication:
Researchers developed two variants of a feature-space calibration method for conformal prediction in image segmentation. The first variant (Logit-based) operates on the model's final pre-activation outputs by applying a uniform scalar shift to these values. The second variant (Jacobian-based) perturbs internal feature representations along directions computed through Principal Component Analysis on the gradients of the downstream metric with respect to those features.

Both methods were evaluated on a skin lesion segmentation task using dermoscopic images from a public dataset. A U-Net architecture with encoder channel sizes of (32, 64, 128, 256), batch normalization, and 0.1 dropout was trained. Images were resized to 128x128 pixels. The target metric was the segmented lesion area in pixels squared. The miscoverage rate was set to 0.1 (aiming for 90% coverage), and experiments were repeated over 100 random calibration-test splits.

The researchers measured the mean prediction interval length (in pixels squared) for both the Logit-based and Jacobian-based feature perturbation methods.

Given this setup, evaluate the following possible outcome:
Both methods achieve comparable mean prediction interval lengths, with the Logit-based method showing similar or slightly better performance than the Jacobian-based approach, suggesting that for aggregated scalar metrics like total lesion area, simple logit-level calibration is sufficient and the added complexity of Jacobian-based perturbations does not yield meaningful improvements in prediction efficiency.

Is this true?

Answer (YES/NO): NO